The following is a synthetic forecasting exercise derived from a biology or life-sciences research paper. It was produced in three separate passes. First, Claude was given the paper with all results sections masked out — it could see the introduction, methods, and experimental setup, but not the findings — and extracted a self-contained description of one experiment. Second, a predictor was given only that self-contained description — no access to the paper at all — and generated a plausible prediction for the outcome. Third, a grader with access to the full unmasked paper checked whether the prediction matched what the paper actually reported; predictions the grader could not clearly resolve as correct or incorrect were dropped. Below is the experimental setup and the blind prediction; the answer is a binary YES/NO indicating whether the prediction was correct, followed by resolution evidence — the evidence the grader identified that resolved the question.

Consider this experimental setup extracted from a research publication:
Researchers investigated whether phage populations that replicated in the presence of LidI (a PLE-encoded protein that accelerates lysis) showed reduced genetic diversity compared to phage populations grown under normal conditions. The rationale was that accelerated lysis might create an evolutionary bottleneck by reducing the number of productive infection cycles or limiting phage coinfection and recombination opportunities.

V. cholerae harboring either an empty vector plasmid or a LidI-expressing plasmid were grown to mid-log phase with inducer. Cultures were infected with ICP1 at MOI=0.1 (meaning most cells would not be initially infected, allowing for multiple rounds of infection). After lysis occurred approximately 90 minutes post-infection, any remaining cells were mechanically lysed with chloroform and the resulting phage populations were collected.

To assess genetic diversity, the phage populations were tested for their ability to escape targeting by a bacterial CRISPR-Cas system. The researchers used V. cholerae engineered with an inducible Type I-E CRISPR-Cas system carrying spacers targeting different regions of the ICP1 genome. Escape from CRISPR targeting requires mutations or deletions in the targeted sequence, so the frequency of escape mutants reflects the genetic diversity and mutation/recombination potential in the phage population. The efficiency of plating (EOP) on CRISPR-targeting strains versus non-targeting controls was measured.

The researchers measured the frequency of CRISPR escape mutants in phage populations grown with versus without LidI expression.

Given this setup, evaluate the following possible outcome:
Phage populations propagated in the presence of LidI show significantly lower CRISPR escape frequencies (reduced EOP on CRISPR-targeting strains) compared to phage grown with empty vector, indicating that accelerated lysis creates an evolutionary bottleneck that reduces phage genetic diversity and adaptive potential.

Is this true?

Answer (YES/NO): NO